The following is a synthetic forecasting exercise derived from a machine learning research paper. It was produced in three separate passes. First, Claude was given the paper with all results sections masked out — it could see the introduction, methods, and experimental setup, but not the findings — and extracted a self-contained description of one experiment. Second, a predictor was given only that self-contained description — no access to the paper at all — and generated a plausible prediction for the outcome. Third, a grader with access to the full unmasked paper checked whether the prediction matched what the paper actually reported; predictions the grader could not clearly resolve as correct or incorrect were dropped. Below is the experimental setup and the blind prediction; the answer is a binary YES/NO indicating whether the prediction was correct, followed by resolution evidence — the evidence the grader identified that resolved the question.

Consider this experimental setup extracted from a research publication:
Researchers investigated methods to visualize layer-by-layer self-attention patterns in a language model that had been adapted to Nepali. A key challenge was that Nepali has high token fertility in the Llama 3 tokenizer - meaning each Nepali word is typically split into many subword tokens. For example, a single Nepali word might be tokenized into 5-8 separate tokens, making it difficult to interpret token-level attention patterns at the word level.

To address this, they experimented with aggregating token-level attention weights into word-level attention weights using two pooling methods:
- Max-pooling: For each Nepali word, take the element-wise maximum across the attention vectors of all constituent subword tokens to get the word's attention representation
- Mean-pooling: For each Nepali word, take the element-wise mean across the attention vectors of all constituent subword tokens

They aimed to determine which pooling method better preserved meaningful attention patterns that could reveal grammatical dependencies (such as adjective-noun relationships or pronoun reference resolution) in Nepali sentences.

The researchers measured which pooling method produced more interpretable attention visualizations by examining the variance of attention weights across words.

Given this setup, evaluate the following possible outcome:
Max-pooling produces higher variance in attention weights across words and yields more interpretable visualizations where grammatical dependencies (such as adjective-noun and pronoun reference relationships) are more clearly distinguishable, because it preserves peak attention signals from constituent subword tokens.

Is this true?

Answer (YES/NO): YES